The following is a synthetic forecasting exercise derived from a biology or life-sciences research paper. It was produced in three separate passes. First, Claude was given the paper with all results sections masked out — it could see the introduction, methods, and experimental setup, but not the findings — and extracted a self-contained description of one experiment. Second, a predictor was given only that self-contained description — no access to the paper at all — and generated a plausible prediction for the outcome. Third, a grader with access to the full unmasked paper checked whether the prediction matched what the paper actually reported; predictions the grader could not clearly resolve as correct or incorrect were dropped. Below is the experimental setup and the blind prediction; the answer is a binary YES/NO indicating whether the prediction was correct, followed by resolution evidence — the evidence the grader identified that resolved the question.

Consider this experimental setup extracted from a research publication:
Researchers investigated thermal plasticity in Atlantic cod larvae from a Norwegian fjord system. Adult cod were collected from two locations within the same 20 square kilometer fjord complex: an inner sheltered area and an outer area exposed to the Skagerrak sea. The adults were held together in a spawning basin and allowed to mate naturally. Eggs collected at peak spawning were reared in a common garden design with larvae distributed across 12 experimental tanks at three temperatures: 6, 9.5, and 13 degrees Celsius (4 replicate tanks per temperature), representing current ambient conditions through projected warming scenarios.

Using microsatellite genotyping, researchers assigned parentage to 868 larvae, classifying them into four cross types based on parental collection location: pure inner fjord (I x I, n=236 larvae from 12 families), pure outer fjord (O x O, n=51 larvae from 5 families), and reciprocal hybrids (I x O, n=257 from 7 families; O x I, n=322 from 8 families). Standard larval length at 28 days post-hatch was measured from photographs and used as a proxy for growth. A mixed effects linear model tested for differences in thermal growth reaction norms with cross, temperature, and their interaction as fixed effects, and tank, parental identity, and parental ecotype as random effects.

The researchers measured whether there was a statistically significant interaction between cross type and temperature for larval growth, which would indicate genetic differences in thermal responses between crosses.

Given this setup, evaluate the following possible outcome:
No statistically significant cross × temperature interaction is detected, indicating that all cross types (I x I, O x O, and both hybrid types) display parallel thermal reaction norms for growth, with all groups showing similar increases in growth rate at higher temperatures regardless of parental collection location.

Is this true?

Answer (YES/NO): NO